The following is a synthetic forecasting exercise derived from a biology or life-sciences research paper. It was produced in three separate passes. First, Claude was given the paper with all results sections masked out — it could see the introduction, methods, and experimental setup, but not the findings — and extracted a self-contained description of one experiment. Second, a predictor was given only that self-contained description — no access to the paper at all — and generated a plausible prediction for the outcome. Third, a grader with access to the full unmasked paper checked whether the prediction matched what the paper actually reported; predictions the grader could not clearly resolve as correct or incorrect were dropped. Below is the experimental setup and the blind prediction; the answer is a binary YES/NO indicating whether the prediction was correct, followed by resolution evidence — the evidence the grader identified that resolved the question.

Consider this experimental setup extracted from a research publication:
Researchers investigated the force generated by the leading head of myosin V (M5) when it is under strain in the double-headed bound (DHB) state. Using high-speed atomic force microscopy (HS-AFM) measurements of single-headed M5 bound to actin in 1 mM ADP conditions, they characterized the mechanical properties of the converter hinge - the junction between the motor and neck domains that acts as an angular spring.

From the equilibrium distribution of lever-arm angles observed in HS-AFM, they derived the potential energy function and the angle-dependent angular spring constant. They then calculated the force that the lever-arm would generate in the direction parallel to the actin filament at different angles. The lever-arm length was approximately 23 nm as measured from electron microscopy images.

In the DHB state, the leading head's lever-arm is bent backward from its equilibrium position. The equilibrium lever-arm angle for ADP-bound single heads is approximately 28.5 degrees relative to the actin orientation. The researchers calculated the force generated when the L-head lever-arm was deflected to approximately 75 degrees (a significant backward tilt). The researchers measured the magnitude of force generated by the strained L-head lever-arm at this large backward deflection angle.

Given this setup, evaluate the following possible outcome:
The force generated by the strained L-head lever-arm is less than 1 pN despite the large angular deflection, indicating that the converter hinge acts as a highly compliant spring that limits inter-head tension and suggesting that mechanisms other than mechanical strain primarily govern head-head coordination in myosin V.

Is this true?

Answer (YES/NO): NO